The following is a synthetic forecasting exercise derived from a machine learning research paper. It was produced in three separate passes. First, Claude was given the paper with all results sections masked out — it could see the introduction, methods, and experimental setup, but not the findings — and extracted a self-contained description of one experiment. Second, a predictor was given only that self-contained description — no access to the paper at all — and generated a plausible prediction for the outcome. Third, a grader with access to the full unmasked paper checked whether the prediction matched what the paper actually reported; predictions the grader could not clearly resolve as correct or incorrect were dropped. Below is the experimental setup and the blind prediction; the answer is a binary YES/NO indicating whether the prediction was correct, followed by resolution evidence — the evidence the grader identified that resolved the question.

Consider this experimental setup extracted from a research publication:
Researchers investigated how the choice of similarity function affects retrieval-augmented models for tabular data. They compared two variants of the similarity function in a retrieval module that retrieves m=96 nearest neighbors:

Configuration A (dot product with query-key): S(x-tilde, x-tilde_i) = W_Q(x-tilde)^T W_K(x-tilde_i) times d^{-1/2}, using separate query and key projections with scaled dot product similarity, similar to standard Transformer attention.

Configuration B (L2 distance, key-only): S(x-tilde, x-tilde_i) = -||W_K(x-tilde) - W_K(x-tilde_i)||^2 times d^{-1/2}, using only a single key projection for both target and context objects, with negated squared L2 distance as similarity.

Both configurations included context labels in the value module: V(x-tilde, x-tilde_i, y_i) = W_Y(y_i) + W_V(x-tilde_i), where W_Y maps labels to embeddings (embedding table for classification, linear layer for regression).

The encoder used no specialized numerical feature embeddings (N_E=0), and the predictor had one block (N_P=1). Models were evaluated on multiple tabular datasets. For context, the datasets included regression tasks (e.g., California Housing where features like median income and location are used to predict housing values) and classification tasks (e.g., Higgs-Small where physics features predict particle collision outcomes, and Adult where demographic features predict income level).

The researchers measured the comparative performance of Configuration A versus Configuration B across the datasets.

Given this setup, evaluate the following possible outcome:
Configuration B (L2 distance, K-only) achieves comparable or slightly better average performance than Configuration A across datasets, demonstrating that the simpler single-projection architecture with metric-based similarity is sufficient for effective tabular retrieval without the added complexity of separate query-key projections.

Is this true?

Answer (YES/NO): NO